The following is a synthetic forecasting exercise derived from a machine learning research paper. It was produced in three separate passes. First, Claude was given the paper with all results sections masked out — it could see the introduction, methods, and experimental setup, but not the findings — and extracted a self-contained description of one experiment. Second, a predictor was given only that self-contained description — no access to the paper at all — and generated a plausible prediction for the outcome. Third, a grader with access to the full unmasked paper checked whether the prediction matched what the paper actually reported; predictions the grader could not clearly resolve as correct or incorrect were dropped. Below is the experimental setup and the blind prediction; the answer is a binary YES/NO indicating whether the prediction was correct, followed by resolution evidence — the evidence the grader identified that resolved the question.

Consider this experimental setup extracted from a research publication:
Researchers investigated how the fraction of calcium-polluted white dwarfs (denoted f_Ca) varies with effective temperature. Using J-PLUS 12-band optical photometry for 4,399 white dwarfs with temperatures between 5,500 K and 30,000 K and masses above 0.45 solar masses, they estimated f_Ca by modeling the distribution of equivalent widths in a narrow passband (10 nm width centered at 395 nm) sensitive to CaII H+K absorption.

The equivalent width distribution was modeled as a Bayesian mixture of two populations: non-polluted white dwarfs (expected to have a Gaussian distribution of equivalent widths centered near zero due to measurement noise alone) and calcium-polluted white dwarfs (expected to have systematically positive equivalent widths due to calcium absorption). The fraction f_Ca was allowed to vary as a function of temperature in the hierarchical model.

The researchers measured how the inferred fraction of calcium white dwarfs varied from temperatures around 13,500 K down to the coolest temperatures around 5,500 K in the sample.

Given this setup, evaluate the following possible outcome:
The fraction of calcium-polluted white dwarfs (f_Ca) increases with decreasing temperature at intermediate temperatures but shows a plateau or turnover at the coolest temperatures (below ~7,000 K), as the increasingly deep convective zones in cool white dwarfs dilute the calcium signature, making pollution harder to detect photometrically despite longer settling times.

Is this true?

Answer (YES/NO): NO